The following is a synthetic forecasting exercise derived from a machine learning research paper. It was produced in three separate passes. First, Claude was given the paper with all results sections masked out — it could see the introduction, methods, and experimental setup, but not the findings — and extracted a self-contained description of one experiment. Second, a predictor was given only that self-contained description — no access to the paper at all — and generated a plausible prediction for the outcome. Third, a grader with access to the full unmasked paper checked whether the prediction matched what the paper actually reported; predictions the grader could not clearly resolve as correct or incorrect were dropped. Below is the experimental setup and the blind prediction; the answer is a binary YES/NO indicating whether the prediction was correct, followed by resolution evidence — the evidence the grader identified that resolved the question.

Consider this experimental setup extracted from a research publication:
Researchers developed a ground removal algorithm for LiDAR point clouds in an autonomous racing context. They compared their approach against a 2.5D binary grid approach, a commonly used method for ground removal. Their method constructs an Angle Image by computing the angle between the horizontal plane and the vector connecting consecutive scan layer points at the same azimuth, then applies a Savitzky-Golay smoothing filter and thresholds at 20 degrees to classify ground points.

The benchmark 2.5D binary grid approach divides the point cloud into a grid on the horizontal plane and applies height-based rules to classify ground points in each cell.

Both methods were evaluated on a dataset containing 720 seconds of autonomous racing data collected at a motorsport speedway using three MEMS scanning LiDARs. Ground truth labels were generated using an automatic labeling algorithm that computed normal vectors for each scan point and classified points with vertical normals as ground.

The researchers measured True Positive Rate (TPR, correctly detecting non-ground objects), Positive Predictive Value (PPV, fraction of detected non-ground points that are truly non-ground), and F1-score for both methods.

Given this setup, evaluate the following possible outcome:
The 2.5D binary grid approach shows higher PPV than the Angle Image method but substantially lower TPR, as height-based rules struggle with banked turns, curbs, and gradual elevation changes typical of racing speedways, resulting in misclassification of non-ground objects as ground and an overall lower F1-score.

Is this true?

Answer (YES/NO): YES